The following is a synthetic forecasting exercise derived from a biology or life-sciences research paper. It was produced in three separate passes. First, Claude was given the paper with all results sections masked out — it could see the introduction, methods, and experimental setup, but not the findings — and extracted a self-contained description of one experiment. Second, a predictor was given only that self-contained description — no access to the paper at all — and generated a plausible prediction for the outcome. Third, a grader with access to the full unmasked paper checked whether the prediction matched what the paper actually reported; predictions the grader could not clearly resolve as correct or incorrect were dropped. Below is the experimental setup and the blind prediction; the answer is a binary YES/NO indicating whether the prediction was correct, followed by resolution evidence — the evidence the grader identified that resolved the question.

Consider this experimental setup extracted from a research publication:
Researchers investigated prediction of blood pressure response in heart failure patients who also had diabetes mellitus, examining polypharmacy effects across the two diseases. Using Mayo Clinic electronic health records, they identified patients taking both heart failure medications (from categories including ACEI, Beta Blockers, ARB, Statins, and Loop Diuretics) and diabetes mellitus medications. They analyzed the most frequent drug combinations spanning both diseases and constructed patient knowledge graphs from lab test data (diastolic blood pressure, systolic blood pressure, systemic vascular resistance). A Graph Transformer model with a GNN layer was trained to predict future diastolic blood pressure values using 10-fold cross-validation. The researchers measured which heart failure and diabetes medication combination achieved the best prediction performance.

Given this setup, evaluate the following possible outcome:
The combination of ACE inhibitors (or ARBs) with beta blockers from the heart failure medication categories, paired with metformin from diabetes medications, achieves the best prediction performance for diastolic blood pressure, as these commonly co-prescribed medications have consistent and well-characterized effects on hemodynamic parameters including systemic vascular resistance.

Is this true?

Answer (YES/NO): NO